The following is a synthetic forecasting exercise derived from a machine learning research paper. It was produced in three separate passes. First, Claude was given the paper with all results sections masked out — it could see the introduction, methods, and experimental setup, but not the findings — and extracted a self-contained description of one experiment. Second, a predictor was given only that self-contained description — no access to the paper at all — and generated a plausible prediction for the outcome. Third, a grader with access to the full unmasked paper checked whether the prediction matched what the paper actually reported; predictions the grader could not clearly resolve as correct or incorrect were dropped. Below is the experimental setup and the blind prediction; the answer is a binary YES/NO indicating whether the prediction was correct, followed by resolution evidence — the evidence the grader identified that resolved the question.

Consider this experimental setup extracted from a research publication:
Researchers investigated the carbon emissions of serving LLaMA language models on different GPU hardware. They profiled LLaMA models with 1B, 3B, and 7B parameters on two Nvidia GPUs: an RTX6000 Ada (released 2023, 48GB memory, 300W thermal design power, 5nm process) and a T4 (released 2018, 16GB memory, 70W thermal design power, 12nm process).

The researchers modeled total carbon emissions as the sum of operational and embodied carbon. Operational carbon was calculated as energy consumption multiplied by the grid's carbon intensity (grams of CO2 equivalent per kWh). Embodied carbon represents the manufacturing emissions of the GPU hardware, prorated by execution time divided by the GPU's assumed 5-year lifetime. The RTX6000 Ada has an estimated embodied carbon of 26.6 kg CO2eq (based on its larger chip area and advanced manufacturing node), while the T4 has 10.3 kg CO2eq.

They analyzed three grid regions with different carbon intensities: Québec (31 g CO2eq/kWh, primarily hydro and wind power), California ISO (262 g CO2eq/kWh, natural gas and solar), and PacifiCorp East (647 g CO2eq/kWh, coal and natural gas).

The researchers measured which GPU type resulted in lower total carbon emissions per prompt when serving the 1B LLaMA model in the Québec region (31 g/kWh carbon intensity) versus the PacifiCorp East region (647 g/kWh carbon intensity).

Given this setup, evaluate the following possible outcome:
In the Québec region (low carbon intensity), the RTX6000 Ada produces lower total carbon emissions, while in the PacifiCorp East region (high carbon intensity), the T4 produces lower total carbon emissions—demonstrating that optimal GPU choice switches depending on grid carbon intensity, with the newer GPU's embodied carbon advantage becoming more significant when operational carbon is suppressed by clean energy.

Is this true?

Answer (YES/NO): NO